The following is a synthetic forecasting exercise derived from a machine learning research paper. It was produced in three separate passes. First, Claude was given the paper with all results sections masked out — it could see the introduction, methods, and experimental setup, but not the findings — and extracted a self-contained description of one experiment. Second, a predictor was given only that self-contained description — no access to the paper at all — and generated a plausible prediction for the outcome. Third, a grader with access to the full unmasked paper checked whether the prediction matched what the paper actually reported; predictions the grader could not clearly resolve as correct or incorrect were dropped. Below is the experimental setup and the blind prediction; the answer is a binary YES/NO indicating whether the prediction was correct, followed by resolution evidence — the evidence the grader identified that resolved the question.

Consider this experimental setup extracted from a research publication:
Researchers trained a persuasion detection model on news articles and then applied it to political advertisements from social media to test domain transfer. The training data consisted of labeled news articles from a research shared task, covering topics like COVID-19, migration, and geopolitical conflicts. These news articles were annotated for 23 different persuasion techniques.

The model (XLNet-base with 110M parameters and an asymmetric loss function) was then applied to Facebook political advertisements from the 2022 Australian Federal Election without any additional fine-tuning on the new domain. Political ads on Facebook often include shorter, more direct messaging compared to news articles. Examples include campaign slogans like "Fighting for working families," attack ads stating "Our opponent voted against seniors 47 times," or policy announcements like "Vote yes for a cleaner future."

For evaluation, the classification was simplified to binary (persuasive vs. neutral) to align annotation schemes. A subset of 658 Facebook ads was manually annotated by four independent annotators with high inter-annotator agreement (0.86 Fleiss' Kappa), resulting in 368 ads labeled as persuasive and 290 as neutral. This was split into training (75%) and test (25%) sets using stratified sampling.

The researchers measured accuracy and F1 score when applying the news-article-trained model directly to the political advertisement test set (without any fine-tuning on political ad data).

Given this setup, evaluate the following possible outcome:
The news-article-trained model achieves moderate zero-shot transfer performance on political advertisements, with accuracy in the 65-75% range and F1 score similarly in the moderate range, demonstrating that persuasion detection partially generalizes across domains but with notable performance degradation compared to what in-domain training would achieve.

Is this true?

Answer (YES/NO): NO